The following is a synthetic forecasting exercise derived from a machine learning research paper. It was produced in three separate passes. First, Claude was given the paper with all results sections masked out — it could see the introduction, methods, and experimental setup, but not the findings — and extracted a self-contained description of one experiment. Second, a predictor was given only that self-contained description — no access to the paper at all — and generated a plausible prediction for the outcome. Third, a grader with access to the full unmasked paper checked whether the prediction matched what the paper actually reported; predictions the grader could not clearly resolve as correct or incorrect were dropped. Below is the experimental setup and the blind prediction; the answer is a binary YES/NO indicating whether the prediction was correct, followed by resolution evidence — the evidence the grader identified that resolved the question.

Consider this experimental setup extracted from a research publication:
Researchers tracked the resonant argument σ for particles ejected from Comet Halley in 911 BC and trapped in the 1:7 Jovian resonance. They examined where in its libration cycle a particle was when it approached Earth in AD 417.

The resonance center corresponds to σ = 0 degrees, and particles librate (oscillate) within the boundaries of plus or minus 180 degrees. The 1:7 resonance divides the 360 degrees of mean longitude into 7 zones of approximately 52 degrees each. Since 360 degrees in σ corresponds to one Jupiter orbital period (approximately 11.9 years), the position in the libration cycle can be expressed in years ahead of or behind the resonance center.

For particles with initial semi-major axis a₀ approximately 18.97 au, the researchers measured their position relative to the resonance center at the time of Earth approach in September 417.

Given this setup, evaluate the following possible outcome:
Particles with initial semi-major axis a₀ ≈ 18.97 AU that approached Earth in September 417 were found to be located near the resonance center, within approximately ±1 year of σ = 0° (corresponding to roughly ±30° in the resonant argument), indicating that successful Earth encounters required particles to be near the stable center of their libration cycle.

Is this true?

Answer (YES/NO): NO